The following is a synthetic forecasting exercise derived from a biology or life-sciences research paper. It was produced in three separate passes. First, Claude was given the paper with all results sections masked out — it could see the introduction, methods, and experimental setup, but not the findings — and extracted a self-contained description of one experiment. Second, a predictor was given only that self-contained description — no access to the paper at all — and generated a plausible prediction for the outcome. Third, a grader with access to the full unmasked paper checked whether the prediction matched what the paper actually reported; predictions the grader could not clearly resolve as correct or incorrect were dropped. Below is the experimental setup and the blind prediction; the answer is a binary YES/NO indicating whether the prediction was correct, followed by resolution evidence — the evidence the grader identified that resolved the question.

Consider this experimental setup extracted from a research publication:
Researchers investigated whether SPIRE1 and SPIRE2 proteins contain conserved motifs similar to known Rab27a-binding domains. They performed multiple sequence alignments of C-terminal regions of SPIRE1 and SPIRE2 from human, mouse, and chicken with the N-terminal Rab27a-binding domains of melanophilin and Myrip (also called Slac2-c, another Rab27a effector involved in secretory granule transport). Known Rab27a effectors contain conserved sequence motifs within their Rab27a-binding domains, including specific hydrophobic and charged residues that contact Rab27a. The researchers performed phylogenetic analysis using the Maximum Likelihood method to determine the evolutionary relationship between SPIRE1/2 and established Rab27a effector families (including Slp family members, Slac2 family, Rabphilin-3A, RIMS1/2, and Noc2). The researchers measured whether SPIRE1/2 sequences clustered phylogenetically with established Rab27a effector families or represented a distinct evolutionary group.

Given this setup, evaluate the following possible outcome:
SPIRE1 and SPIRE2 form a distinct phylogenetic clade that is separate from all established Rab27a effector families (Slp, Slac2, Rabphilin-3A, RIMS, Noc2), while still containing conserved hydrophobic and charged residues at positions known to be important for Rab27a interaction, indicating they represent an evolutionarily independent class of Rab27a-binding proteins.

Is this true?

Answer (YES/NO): NO